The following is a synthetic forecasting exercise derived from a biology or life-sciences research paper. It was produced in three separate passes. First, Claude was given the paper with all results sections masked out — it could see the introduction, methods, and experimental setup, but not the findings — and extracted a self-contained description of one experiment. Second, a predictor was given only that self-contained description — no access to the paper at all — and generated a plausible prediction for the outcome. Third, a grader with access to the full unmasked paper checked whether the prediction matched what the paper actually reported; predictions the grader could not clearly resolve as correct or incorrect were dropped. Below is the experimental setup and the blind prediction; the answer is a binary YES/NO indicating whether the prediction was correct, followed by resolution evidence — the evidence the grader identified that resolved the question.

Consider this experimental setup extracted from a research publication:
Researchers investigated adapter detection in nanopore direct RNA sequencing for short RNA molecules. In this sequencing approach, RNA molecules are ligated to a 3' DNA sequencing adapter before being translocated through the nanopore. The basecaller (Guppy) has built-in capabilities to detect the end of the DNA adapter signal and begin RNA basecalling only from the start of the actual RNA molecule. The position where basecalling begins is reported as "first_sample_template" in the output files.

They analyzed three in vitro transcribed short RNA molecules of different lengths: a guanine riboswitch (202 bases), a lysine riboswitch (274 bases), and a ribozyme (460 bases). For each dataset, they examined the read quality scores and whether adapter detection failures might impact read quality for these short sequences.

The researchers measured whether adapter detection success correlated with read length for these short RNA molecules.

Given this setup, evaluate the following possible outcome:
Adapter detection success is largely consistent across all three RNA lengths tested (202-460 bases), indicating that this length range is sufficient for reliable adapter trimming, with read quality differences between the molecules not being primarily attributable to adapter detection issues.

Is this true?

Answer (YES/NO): NO